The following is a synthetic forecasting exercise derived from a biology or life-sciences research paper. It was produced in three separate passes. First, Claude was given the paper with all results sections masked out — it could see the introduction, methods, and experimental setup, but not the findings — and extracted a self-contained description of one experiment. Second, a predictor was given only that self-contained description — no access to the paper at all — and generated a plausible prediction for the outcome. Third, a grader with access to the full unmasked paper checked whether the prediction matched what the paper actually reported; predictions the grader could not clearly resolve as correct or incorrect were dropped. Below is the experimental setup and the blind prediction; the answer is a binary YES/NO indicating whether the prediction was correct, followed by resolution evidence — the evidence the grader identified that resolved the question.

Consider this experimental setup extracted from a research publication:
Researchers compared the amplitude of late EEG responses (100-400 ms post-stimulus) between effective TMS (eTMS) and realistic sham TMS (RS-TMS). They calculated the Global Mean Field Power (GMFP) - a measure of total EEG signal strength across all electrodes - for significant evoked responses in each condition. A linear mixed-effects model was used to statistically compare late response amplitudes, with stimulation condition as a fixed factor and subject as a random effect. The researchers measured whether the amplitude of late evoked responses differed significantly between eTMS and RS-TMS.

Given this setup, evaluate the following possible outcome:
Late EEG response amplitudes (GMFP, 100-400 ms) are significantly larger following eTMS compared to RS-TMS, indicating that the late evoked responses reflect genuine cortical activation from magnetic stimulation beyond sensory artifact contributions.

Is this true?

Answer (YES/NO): YES